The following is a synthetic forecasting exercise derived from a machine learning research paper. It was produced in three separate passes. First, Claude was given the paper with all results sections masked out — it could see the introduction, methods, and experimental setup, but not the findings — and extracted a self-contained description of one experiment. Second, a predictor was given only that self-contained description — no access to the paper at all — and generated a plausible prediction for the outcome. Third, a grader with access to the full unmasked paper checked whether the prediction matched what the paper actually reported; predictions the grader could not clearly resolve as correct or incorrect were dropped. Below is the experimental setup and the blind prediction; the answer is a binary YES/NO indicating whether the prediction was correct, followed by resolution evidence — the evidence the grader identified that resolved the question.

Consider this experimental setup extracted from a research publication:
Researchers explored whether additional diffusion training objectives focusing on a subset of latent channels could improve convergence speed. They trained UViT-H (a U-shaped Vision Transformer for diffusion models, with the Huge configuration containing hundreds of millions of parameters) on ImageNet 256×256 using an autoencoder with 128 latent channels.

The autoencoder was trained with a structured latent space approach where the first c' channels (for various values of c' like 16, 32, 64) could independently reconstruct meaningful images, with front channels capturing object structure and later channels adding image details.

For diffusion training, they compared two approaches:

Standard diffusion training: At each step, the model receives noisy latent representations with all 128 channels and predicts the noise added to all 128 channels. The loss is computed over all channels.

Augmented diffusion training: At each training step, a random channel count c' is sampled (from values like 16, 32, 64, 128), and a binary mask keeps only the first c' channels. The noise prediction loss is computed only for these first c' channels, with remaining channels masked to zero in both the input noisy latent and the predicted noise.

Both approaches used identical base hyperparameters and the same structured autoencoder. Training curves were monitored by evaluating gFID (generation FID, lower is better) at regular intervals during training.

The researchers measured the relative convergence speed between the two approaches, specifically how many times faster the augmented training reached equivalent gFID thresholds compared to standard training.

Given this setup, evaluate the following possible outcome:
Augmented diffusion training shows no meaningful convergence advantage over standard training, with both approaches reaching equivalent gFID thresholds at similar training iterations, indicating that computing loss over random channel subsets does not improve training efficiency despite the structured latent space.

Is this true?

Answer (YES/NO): NO